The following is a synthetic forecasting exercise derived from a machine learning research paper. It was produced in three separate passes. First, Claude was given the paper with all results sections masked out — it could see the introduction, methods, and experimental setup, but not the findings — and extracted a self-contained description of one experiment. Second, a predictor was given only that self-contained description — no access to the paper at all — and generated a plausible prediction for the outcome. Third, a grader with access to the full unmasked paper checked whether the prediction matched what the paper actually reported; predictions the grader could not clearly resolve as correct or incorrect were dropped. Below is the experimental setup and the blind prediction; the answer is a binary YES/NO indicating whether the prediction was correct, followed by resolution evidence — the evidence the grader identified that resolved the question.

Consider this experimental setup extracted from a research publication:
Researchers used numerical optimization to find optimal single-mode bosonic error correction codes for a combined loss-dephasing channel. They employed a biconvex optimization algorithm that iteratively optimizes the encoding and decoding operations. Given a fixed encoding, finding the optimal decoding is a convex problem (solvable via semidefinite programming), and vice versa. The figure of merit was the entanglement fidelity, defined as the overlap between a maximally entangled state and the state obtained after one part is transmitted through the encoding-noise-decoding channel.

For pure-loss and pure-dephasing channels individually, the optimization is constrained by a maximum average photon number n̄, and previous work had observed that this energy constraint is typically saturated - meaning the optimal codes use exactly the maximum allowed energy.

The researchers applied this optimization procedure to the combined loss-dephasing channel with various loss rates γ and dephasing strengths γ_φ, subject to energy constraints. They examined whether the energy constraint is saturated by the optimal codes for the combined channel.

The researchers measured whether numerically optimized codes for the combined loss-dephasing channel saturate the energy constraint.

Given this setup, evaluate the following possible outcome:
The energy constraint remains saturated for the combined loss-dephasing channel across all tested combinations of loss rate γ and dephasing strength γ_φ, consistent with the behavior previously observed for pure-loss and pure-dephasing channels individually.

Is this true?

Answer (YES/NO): NO